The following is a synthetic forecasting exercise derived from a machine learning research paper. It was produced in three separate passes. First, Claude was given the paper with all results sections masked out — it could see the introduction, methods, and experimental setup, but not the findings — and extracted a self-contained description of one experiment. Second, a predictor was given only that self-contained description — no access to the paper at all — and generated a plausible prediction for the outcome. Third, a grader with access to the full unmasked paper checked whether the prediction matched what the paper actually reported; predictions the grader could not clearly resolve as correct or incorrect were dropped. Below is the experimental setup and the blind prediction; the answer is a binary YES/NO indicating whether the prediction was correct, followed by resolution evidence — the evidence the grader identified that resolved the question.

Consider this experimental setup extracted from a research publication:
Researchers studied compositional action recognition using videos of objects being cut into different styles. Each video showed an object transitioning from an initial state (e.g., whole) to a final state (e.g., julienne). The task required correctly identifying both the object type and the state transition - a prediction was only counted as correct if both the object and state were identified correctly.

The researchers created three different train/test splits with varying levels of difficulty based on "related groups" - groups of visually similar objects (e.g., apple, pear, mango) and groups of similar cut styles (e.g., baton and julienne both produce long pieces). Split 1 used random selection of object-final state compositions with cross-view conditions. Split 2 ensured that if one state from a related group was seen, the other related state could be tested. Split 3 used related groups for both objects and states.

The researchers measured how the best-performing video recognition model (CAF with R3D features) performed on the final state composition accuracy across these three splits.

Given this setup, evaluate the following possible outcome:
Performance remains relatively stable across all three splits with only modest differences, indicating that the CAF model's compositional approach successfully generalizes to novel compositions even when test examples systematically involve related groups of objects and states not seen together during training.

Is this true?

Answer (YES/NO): NO